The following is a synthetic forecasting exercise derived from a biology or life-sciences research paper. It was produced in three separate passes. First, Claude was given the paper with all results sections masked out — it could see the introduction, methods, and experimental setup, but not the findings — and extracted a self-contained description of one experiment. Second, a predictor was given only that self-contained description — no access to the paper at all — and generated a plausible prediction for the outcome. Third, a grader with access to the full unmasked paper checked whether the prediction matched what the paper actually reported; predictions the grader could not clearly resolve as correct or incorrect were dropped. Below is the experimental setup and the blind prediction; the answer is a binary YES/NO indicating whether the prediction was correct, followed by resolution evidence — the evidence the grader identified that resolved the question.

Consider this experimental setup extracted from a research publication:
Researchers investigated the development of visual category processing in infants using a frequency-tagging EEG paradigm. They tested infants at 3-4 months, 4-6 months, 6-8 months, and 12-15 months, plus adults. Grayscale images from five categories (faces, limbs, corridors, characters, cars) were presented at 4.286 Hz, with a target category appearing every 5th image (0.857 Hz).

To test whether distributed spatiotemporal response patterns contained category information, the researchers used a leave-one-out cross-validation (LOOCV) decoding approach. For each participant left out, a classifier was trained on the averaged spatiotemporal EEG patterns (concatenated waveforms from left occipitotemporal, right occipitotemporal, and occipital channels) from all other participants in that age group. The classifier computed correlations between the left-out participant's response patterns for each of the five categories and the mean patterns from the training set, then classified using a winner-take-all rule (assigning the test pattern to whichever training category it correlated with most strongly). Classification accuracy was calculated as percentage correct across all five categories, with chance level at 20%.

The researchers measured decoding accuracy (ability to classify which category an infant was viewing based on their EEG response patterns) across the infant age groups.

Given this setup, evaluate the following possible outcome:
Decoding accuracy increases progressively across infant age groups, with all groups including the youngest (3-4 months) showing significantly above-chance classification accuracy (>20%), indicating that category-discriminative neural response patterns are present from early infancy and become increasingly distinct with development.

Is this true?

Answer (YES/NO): NO